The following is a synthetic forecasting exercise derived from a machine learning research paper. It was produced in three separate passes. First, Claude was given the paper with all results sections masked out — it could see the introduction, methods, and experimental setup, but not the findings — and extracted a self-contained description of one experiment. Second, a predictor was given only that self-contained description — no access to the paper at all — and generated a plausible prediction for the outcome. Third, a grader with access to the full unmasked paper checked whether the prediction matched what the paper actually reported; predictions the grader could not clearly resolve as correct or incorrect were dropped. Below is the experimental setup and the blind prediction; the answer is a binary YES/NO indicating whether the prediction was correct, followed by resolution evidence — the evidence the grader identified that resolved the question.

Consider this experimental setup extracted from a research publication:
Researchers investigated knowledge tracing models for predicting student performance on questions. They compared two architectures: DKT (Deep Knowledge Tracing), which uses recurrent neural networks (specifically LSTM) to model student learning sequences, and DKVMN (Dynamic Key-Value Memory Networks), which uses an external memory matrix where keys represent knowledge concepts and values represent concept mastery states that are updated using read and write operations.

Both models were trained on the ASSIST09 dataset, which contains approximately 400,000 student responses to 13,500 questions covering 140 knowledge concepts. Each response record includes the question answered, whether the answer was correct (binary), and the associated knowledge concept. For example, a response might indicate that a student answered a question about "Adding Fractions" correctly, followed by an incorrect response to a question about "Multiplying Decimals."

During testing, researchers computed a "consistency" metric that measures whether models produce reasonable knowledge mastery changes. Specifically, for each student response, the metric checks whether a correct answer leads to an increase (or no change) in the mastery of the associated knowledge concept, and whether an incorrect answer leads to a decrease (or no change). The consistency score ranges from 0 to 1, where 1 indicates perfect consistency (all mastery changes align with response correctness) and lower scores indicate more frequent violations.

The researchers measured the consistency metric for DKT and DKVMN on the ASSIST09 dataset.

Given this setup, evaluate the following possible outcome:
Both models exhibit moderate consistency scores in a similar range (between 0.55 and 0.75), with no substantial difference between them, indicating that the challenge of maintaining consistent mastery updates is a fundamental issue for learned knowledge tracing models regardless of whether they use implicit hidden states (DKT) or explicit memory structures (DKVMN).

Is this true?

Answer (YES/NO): NO